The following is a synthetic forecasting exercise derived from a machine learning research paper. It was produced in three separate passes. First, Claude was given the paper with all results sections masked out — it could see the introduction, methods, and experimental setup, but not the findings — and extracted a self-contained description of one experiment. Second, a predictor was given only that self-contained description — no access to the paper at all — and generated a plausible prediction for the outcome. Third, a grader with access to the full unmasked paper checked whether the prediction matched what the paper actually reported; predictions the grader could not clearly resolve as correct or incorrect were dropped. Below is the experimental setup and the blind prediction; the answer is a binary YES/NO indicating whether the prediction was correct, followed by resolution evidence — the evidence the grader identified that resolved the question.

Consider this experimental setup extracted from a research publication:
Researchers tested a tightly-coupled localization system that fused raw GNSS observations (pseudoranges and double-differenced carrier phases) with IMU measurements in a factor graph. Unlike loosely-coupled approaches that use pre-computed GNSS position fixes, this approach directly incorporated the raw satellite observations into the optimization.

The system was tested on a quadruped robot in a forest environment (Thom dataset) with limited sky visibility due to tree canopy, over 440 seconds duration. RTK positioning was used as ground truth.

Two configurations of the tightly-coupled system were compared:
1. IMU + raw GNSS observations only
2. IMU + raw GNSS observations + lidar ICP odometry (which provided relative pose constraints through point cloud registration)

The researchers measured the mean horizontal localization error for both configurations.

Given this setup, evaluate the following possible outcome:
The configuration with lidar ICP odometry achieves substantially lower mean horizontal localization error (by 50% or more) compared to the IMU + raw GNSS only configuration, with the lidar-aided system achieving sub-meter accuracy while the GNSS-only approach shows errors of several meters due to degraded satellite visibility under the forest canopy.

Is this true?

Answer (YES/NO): NO